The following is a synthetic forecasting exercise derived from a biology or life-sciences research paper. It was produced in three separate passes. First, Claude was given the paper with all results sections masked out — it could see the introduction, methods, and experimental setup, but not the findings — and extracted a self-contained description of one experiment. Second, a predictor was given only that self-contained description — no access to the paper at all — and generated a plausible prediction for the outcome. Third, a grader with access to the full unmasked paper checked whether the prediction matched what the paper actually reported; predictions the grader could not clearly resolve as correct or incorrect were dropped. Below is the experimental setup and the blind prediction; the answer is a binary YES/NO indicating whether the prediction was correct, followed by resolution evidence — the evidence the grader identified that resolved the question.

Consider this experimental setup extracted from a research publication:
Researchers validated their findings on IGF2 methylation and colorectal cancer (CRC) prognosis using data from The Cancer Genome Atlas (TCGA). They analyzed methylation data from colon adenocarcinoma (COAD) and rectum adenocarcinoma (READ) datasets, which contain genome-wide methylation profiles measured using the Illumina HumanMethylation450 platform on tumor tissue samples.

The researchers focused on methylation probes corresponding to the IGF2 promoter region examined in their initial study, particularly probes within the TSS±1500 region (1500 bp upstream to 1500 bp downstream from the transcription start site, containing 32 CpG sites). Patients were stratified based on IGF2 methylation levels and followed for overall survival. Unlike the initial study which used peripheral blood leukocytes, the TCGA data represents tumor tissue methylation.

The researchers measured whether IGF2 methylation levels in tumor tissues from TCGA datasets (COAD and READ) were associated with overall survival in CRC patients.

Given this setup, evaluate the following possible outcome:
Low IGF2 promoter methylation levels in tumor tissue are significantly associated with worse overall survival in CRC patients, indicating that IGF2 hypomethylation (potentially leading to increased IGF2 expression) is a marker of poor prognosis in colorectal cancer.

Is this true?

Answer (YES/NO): NO